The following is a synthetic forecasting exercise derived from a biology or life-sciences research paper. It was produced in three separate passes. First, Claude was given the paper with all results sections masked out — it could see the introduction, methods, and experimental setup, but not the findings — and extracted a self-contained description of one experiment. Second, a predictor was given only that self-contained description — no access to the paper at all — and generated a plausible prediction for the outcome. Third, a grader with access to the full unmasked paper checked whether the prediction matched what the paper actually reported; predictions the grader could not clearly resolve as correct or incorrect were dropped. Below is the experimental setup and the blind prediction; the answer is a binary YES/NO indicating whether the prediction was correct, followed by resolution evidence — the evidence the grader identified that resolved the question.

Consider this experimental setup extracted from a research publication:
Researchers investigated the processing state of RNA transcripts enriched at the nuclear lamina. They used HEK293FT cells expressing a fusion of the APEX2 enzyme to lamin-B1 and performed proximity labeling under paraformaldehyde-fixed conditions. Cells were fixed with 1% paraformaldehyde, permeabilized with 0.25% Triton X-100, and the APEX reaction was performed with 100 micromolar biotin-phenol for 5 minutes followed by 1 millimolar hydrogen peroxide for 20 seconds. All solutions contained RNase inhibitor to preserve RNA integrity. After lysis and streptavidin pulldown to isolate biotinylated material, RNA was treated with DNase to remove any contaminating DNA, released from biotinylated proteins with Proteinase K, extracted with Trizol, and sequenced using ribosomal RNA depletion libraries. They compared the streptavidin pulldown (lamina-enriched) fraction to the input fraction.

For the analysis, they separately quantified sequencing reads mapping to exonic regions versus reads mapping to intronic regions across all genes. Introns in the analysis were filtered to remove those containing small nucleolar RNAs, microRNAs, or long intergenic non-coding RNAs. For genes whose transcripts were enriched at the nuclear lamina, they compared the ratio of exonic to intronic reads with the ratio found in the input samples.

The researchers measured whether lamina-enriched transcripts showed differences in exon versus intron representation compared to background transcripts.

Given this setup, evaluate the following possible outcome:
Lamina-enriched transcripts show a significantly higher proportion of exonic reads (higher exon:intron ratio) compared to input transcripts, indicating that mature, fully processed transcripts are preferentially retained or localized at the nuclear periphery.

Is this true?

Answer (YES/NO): YES